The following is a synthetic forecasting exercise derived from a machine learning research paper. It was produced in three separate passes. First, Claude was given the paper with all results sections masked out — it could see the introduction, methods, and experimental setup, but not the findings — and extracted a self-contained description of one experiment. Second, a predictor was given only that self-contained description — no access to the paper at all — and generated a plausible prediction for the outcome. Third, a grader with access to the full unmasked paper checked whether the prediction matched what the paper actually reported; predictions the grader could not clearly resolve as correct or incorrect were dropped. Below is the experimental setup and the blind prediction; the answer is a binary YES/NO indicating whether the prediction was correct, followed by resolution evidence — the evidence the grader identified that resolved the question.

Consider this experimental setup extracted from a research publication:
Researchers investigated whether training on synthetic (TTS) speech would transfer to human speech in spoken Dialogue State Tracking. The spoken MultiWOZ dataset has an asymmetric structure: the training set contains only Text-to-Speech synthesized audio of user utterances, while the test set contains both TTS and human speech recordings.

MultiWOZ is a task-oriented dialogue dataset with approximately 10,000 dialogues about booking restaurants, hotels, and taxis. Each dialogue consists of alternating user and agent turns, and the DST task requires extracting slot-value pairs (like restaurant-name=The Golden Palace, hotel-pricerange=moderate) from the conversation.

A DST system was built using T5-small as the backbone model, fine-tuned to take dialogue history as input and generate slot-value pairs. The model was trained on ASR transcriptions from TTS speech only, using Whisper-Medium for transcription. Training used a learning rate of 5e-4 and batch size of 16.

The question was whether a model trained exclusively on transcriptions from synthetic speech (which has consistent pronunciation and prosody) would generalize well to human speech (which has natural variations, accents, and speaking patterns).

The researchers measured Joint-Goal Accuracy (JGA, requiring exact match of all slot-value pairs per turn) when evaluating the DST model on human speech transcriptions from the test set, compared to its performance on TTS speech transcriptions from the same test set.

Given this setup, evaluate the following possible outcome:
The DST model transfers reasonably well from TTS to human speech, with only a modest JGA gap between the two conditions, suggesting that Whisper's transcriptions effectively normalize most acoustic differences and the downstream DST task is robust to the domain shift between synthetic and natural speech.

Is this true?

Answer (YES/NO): NO